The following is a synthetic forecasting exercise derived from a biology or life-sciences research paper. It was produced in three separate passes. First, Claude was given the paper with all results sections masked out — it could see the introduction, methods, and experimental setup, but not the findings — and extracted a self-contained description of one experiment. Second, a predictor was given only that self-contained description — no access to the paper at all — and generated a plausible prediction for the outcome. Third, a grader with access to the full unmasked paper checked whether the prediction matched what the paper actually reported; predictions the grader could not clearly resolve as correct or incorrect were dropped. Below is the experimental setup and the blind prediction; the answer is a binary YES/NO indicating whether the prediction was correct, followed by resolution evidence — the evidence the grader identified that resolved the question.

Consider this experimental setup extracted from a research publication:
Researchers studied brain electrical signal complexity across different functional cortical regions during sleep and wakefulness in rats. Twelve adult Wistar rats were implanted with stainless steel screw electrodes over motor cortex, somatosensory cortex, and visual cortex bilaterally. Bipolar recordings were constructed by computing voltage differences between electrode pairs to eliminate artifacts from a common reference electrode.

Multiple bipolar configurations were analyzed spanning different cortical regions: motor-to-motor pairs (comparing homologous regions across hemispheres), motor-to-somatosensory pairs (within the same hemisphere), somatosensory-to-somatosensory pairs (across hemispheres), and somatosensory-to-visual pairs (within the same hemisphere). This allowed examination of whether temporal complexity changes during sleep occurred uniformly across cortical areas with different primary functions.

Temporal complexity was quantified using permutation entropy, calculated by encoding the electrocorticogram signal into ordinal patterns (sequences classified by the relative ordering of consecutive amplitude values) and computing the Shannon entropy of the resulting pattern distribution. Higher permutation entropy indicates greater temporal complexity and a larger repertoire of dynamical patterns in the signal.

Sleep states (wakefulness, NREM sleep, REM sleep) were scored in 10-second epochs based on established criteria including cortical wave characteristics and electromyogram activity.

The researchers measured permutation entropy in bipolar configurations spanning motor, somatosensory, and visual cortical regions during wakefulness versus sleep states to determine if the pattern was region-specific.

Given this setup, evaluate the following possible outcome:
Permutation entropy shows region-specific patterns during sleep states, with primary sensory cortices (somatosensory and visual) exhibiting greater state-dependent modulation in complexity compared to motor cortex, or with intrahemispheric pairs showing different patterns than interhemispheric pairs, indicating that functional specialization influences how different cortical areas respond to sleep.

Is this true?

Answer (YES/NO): NO